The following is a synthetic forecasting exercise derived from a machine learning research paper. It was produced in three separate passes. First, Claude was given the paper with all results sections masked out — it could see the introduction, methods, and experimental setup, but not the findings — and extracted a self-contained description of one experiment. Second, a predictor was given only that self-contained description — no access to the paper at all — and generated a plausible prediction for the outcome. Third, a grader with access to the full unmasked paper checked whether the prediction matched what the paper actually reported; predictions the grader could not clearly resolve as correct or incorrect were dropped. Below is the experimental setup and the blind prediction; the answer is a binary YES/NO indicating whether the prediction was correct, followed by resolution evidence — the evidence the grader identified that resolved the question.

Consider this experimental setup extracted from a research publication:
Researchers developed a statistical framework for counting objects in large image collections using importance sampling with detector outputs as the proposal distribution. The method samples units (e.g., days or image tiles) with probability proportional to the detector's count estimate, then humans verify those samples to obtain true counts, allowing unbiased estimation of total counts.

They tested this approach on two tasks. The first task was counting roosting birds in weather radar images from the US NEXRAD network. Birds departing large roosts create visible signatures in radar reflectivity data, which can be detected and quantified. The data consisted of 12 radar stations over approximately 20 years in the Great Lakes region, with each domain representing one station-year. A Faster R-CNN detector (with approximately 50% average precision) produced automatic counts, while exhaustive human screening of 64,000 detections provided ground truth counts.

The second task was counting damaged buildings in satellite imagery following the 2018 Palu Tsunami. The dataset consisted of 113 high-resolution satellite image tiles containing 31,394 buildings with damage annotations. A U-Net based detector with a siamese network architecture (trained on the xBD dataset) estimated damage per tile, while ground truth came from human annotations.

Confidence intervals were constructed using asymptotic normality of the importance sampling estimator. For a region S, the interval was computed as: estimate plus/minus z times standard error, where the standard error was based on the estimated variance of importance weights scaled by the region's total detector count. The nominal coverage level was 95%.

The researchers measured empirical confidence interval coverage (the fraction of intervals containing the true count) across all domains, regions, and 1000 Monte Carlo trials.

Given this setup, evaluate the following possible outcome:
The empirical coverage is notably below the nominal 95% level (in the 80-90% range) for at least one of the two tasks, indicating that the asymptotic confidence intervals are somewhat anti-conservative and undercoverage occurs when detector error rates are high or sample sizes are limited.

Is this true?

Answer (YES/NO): NO